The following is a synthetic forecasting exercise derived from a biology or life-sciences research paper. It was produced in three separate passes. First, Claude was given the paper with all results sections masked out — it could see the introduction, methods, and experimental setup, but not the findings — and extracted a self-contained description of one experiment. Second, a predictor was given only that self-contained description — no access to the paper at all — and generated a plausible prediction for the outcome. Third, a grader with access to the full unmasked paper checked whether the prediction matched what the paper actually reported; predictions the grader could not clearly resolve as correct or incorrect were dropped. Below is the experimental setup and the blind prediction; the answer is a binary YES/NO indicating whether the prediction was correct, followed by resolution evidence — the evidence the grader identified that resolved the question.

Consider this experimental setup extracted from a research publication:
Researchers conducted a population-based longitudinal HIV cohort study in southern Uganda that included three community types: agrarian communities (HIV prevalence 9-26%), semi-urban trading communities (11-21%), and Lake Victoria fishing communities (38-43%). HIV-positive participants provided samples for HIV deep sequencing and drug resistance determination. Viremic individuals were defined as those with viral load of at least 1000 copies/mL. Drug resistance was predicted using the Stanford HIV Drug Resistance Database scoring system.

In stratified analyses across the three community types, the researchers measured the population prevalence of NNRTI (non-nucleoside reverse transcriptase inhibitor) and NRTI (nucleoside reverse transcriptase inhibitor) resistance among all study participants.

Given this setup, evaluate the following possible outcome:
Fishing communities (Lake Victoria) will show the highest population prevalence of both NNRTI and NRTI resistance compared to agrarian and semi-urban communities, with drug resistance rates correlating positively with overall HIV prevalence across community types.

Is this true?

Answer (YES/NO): YES